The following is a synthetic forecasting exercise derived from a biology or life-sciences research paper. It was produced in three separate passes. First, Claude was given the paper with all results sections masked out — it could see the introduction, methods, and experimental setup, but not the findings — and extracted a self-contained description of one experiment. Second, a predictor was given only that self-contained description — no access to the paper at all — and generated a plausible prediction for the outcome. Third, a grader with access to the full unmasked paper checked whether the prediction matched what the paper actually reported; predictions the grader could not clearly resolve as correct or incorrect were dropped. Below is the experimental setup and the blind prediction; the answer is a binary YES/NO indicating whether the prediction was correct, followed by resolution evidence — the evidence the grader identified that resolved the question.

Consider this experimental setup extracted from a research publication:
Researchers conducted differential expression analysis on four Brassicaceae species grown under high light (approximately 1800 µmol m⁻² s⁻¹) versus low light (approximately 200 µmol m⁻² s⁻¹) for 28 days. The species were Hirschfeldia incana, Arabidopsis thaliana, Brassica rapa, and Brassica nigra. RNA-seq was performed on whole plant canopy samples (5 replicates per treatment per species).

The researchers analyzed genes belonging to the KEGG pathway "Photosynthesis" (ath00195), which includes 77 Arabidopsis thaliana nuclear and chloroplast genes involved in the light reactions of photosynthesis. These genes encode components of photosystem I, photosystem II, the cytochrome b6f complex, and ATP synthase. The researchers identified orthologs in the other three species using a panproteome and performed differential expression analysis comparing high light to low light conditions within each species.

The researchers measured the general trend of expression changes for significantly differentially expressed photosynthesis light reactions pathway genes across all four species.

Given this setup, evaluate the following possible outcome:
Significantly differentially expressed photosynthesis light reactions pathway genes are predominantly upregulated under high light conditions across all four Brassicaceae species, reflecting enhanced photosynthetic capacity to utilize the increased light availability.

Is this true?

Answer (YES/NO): NO